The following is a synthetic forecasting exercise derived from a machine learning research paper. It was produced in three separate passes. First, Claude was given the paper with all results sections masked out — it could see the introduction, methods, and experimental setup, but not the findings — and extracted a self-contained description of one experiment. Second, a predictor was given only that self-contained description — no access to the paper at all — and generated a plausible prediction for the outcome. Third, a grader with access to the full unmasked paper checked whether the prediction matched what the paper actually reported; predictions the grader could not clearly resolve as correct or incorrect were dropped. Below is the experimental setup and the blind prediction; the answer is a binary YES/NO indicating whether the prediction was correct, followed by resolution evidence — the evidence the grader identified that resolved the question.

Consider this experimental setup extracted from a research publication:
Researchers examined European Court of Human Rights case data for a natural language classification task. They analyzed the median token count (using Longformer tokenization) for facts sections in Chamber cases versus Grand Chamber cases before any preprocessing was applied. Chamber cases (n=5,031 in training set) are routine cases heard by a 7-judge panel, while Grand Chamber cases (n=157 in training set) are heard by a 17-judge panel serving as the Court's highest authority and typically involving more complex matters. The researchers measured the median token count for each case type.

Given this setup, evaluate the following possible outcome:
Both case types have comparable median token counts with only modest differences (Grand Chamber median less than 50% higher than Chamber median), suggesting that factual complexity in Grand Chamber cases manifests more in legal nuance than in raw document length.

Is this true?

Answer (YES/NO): NO